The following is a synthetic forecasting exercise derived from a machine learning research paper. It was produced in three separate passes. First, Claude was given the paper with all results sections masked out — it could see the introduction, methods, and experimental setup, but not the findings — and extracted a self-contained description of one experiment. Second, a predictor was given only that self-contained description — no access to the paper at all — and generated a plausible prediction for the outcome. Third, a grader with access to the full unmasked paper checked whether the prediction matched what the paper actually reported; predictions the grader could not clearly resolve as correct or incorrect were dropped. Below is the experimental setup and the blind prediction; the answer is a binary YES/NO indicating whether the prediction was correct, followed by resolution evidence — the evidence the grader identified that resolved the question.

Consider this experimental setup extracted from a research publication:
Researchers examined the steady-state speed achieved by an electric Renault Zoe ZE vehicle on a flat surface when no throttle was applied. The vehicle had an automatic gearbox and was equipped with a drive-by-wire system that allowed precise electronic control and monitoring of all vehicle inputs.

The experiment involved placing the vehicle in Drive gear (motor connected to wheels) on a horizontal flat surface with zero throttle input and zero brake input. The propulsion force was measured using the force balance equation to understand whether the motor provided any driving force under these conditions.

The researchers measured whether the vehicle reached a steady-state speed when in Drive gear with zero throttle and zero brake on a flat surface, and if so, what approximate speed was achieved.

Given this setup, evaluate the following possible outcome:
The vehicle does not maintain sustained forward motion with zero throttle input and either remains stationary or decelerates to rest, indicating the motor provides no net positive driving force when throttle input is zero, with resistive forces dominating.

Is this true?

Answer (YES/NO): NO